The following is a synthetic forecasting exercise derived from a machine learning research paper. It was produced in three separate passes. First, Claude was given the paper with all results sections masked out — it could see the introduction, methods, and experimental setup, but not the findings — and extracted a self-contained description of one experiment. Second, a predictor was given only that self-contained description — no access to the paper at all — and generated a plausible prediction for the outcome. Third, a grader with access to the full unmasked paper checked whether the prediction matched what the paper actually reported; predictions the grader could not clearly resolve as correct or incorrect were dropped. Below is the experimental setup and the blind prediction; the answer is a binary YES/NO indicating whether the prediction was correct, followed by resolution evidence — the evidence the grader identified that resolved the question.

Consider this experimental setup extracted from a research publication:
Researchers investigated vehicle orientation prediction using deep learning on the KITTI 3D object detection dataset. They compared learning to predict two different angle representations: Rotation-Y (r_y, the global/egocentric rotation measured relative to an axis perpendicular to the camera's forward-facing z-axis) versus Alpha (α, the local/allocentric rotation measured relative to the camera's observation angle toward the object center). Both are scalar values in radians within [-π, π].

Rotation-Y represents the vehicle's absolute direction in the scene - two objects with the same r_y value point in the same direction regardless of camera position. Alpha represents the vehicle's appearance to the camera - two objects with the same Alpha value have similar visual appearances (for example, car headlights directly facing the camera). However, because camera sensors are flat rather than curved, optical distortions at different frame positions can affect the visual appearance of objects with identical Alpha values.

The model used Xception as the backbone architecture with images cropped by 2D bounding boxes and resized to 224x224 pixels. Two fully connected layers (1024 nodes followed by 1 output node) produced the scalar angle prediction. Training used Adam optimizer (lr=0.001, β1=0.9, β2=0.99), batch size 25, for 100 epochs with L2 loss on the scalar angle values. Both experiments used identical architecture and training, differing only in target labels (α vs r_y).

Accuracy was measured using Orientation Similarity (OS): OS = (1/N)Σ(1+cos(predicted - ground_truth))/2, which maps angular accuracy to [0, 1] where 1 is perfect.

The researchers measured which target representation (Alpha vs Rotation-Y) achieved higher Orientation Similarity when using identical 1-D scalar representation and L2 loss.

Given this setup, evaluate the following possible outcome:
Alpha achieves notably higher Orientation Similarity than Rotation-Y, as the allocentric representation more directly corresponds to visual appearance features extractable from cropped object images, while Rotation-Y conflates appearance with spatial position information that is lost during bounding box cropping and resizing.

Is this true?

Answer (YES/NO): NO